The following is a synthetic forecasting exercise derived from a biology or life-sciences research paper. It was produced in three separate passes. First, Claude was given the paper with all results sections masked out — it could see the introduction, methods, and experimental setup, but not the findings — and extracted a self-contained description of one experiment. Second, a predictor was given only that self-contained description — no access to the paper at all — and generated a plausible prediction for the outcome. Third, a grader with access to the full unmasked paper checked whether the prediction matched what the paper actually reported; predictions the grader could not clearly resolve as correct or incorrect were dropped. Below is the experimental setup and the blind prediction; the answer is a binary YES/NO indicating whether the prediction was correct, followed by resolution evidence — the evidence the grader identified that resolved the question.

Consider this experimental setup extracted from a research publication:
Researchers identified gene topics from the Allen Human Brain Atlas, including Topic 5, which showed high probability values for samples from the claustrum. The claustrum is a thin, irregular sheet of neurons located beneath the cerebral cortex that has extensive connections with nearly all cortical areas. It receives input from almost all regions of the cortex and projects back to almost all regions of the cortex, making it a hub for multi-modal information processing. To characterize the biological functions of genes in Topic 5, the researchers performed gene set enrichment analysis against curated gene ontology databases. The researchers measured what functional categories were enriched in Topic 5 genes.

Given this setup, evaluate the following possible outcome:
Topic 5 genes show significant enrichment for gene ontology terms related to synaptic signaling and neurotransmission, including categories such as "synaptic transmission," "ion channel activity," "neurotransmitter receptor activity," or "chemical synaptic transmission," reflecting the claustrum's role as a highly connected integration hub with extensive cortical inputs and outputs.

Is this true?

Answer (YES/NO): YES